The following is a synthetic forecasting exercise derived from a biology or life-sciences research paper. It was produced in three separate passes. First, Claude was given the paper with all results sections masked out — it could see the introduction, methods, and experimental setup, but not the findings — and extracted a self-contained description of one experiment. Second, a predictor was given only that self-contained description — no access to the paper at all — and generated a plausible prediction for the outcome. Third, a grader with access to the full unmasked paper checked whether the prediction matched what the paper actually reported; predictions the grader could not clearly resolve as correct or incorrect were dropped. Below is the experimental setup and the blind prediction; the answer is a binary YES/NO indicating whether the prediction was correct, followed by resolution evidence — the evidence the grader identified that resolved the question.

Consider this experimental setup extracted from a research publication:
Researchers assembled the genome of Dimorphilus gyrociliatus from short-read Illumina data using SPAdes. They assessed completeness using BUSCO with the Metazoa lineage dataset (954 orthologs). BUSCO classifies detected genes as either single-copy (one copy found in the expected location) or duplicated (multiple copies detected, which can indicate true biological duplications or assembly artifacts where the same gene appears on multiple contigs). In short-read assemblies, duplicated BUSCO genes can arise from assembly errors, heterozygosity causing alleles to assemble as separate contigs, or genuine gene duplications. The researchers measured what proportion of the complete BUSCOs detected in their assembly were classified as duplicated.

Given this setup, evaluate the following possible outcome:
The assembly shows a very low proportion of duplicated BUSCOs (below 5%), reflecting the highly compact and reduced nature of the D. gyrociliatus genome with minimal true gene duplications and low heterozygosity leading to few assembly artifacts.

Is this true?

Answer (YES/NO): YES